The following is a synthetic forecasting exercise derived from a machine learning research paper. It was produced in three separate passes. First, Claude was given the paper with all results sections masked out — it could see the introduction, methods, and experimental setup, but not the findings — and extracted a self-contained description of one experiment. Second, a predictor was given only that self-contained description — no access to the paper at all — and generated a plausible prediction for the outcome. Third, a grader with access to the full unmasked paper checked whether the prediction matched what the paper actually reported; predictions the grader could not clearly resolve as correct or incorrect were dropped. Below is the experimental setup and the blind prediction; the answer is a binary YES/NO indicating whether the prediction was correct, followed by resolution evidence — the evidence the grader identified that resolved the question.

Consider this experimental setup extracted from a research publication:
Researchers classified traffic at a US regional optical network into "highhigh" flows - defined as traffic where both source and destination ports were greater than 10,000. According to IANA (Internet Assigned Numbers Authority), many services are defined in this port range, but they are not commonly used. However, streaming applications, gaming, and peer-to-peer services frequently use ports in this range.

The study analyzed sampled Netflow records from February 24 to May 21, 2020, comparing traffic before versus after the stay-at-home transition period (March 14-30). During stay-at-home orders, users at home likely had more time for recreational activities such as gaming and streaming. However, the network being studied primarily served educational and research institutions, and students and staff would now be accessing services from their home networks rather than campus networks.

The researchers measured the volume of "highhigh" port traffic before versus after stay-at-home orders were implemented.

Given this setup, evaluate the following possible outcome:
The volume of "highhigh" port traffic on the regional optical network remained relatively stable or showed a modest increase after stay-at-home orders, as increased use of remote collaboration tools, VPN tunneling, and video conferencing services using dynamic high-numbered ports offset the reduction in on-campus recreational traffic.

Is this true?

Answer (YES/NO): NO